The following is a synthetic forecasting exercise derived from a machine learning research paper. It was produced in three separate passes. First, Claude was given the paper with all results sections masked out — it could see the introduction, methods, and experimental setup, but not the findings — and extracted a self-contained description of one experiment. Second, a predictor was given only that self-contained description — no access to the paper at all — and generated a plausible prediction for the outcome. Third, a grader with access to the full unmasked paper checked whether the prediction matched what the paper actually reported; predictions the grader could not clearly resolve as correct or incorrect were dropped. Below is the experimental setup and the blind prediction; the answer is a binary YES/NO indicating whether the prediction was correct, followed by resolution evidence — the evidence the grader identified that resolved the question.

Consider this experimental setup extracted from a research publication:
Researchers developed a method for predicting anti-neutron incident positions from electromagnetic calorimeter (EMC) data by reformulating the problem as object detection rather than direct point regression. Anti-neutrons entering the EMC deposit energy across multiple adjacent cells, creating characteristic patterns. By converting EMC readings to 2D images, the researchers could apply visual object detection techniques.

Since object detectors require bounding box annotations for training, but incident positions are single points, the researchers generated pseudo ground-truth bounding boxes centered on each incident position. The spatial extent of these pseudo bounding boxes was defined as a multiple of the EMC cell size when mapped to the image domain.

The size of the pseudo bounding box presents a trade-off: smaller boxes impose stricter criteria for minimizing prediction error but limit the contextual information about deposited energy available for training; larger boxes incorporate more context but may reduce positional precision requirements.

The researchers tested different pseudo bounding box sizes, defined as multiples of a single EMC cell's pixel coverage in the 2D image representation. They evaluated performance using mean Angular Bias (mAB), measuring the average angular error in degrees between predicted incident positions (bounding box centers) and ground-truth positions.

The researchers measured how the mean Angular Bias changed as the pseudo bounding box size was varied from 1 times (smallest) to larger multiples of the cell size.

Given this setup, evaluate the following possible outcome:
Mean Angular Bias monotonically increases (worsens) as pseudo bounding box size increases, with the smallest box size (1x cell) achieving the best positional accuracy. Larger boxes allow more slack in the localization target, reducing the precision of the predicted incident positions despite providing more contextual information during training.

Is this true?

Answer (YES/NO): NO